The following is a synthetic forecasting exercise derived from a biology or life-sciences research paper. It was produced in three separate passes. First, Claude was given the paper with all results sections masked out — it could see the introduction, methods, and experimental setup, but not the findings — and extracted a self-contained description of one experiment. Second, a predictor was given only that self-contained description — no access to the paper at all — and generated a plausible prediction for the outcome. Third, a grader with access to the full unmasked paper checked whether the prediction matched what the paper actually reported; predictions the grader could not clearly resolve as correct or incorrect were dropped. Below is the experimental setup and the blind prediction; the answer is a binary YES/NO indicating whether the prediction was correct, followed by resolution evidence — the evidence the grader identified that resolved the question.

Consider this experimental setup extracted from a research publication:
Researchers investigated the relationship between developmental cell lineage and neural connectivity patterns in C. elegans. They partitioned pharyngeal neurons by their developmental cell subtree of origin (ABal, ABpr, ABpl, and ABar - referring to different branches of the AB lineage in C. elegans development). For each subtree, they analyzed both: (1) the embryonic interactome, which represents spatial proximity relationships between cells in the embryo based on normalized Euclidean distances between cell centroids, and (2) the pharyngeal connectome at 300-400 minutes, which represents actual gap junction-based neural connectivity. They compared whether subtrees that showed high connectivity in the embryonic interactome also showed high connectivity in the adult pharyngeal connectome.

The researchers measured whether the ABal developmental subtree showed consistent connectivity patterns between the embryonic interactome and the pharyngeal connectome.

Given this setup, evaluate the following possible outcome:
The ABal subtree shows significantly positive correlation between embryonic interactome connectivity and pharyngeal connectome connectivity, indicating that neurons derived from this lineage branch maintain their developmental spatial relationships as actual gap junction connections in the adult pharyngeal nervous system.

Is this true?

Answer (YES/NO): NO